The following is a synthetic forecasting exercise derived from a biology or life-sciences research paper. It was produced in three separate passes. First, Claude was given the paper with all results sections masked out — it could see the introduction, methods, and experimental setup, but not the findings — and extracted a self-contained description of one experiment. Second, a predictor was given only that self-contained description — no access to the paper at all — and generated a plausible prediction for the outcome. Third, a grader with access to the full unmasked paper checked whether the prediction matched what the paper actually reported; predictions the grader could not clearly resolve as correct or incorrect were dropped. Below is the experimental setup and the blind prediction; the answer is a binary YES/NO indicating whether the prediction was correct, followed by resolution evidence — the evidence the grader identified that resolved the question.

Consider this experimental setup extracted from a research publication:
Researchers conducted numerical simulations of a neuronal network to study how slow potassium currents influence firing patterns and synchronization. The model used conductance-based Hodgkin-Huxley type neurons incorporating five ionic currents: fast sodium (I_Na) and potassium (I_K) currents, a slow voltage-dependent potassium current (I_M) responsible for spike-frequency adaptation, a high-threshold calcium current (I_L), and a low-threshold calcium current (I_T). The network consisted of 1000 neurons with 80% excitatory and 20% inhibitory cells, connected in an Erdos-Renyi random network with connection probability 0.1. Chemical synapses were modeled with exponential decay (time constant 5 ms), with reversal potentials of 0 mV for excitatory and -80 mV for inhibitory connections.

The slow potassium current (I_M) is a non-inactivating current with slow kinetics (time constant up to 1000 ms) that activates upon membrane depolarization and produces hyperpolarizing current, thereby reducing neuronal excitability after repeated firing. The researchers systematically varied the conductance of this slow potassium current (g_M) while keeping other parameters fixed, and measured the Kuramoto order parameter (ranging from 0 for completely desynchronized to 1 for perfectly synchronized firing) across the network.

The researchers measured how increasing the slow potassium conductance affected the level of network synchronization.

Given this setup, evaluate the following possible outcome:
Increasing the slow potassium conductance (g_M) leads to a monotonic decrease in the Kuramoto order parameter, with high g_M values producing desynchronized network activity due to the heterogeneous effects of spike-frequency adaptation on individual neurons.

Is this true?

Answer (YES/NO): NO